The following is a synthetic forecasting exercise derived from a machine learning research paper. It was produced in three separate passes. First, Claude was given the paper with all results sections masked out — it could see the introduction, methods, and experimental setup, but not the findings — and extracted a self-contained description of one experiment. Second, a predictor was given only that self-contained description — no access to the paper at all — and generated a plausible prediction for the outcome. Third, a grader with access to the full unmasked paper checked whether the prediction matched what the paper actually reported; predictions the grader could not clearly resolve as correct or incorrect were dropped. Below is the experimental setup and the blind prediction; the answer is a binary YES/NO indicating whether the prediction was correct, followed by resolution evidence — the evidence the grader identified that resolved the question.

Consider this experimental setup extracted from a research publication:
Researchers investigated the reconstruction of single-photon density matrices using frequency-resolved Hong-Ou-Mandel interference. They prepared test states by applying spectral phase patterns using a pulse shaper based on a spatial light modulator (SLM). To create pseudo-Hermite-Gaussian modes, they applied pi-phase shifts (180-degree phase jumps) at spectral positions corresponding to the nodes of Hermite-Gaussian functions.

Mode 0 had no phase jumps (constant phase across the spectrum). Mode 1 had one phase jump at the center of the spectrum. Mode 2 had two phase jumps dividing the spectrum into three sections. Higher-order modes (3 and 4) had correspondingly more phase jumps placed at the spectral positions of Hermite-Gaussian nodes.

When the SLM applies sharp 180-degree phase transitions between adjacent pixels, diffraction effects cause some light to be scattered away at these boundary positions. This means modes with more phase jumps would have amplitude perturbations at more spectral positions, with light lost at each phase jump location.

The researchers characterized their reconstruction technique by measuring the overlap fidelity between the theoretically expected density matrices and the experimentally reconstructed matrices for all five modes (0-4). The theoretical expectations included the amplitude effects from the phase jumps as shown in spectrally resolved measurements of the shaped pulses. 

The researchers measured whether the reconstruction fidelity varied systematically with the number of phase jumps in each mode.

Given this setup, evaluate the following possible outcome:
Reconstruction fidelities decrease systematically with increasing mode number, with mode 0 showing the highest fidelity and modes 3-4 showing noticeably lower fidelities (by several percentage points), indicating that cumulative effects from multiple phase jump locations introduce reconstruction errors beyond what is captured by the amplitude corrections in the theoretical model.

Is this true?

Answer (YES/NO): NO